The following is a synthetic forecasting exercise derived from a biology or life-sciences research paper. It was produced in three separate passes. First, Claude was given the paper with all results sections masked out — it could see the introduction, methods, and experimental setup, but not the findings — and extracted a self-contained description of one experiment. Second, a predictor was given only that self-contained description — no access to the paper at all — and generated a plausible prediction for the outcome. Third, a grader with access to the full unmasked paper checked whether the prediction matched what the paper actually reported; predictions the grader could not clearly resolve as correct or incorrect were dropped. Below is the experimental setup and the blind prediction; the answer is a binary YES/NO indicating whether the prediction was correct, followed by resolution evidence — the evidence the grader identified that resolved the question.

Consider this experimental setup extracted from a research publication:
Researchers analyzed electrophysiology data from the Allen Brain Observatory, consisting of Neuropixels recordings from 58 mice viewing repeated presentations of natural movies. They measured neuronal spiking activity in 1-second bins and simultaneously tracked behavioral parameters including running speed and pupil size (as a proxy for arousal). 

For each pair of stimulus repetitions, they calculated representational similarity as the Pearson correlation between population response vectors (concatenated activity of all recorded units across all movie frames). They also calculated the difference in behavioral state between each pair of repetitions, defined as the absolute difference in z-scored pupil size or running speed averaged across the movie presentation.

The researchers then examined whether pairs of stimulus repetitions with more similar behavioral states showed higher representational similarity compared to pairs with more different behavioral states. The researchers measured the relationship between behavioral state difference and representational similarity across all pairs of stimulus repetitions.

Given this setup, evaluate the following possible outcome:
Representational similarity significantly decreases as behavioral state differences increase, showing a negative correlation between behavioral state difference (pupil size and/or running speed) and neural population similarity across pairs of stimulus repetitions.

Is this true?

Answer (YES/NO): YES